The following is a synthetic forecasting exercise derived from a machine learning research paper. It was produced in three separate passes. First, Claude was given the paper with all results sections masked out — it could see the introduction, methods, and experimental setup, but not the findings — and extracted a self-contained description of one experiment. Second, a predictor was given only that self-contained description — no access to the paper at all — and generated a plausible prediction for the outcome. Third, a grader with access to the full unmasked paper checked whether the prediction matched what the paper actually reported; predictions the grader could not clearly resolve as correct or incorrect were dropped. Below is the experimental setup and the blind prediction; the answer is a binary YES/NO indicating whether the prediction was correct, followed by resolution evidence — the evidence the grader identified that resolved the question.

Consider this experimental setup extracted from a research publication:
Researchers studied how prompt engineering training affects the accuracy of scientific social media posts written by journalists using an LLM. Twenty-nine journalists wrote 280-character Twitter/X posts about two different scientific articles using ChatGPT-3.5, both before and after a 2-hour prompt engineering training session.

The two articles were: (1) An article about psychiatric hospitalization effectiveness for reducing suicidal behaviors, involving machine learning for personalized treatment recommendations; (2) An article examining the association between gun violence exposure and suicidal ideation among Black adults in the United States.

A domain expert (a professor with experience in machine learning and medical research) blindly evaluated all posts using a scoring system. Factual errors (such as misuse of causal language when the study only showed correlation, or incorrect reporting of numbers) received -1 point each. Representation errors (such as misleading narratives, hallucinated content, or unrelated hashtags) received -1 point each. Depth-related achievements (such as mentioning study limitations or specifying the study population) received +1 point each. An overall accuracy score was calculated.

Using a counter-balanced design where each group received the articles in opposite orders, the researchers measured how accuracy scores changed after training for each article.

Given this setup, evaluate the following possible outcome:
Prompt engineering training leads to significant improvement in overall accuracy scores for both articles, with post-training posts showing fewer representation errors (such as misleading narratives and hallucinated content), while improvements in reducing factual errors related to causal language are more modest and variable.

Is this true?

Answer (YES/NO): NO